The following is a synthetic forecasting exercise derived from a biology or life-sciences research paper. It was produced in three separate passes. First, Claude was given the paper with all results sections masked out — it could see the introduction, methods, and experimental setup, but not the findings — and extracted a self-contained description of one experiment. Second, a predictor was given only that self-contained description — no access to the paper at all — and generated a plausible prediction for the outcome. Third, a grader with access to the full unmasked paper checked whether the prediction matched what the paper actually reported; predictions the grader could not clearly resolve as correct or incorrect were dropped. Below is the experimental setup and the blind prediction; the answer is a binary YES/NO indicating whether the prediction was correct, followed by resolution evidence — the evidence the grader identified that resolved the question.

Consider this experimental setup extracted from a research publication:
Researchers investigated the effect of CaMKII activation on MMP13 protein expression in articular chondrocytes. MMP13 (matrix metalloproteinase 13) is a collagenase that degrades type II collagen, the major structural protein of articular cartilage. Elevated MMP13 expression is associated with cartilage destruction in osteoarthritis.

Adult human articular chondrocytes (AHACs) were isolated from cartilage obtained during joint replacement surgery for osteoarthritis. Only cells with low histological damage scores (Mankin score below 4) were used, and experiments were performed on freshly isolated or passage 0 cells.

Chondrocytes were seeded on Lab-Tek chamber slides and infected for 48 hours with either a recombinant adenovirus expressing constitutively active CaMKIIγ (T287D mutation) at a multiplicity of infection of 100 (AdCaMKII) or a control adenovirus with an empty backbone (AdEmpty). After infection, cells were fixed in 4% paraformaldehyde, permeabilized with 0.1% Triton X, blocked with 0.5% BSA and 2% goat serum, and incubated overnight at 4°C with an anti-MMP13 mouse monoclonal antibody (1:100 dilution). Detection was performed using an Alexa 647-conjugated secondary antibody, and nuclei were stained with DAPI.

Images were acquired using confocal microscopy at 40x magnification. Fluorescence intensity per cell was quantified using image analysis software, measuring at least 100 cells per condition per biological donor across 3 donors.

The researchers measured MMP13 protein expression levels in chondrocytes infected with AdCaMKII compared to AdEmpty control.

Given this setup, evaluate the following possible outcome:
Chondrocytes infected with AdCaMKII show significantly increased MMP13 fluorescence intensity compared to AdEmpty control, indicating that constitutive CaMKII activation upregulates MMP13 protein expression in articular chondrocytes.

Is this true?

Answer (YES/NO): NO